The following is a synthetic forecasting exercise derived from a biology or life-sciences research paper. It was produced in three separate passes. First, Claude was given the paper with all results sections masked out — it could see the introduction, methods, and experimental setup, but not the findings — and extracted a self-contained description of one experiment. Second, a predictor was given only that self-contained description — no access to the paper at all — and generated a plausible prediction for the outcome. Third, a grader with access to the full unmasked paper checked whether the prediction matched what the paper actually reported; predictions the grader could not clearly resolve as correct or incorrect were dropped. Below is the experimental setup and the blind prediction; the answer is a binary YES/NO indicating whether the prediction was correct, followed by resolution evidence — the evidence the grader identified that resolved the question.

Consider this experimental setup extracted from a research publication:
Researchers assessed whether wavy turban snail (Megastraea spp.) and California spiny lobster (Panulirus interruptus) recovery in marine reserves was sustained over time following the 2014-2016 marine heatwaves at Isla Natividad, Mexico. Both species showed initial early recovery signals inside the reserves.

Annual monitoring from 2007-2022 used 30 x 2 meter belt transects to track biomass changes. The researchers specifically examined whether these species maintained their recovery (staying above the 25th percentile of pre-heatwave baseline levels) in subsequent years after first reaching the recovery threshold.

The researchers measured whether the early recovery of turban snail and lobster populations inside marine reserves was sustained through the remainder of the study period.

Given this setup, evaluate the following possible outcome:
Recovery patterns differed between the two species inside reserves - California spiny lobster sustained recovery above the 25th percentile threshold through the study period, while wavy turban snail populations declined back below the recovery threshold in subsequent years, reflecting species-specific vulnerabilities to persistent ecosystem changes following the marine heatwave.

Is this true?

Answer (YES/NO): NO